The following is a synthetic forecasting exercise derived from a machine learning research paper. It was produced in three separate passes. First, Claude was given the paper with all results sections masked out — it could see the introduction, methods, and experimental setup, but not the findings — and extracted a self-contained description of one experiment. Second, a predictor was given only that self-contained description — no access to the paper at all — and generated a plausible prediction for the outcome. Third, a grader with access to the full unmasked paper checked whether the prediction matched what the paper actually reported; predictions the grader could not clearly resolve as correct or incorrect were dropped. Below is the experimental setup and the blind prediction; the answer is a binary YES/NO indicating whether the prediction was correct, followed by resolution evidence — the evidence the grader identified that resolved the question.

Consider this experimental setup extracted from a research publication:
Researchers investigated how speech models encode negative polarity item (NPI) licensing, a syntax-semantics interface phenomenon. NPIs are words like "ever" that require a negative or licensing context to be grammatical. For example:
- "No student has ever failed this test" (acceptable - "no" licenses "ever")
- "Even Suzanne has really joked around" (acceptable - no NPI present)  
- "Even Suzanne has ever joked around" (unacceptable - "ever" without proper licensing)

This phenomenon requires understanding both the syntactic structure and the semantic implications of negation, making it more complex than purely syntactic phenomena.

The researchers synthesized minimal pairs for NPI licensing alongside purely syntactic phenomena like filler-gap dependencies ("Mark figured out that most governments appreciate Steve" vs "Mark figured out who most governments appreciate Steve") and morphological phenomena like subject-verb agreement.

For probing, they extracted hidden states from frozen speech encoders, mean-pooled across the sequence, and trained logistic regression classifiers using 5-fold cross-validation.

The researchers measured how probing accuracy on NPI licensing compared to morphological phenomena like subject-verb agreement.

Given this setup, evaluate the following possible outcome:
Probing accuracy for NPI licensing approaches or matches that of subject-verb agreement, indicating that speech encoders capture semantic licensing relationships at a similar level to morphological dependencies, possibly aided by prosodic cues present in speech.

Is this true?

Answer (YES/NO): NO